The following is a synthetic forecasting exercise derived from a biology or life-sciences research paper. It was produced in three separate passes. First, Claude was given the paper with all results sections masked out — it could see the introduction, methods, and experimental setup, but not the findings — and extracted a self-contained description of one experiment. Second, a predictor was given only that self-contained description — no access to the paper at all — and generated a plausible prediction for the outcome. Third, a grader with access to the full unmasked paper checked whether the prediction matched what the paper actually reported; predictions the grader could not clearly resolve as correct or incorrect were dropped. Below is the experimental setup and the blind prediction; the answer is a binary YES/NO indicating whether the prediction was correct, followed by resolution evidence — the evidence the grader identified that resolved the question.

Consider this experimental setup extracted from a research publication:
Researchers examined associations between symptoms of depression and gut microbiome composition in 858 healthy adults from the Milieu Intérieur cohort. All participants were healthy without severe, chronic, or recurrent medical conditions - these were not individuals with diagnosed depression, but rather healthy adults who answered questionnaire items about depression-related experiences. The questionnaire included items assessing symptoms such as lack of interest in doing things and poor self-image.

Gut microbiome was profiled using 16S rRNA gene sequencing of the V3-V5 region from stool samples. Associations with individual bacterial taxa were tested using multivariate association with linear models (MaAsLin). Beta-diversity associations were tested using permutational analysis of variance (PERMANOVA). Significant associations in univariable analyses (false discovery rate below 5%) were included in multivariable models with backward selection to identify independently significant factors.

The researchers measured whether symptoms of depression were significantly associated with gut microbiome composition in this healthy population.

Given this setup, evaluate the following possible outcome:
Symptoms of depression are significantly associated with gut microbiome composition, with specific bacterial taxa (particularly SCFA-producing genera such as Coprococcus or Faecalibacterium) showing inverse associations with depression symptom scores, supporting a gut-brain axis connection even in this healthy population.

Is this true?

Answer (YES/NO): NO